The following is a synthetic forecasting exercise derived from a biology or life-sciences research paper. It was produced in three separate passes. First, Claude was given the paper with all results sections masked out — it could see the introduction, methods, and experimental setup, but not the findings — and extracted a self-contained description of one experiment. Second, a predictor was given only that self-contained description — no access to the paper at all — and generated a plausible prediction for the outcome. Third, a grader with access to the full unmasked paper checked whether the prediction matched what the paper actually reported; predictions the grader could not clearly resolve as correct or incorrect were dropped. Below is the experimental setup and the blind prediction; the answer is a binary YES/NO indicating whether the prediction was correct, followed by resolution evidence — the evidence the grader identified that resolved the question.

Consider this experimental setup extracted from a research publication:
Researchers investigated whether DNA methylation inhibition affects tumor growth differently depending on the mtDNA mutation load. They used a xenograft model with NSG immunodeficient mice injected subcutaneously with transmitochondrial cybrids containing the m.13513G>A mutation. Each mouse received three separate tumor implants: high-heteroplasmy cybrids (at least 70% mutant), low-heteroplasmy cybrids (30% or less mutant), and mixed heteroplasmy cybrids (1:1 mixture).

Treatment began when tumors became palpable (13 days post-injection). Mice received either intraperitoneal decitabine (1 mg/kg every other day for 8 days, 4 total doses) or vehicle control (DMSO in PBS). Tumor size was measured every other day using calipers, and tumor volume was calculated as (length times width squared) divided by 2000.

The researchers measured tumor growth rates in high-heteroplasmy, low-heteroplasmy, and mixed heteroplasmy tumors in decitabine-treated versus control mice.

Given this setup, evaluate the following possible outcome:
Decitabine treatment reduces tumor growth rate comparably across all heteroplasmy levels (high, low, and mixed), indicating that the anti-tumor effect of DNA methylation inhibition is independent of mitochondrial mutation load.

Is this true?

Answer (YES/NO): NO